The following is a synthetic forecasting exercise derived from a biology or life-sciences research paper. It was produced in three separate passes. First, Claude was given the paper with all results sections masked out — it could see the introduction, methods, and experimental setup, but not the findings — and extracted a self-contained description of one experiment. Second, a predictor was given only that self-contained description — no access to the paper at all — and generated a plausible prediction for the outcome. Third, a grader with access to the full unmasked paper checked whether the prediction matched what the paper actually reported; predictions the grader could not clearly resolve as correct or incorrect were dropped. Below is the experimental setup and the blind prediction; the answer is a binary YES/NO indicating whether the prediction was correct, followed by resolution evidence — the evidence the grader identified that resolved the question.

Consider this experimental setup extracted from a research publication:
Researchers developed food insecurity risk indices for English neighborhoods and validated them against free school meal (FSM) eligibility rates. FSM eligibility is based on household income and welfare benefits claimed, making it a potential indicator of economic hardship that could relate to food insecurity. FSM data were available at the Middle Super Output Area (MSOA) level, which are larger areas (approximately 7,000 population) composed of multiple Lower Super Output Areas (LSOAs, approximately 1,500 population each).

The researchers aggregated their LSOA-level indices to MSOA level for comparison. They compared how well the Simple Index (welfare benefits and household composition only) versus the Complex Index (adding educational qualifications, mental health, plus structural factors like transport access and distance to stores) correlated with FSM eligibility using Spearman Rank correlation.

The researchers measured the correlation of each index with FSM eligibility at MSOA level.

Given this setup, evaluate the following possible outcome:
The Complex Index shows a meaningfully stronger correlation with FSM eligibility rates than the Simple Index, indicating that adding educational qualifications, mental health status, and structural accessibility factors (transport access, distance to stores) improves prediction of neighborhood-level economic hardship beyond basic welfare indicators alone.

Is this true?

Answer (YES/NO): NO